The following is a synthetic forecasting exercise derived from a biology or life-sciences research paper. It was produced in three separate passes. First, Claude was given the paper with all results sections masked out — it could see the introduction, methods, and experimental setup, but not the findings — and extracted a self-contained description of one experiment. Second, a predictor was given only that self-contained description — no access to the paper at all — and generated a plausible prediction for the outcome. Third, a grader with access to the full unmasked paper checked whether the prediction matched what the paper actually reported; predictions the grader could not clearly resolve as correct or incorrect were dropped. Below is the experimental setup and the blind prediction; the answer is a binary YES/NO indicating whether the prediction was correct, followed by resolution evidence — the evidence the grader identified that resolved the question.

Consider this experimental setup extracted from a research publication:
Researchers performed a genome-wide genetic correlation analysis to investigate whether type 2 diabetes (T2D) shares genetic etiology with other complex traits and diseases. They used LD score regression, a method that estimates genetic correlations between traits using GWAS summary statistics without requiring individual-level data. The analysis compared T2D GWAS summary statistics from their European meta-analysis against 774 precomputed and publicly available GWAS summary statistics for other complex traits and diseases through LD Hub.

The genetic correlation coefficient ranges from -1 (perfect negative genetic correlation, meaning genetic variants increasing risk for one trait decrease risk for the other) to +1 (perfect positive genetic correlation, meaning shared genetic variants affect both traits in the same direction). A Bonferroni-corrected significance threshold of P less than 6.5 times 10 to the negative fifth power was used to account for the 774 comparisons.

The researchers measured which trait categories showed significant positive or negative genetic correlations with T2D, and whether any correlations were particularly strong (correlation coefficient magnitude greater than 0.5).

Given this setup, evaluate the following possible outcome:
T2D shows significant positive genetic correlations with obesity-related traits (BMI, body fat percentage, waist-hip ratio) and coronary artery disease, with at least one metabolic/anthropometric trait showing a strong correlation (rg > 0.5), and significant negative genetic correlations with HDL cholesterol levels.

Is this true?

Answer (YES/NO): NO